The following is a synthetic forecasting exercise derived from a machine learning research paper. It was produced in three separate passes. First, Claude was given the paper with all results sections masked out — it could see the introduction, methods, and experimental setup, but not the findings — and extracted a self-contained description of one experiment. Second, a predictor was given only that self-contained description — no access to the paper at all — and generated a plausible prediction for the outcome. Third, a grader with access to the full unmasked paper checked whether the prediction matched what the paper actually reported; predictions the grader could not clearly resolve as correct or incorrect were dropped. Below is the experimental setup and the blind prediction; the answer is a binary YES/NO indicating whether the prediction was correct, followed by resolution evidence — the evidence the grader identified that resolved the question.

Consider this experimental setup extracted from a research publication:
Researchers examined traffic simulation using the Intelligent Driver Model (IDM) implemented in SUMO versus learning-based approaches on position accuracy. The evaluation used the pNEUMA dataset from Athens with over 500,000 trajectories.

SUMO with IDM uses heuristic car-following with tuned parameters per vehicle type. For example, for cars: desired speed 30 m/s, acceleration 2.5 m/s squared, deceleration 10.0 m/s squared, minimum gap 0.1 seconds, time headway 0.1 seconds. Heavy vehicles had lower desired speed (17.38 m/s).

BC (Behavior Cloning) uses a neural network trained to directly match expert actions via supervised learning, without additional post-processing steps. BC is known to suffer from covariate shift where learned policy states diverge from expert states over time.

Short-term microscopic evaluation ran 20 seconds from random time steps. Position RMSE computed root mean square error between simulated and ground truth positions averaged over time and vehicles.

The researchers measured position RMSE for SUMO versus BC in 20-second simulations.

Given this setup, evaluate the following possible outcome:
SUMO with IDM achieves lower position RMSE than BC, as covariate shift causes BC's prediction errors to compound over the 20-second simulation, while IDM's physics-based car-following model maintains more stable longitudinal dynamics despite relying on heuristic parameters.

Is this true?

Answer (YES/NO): NO